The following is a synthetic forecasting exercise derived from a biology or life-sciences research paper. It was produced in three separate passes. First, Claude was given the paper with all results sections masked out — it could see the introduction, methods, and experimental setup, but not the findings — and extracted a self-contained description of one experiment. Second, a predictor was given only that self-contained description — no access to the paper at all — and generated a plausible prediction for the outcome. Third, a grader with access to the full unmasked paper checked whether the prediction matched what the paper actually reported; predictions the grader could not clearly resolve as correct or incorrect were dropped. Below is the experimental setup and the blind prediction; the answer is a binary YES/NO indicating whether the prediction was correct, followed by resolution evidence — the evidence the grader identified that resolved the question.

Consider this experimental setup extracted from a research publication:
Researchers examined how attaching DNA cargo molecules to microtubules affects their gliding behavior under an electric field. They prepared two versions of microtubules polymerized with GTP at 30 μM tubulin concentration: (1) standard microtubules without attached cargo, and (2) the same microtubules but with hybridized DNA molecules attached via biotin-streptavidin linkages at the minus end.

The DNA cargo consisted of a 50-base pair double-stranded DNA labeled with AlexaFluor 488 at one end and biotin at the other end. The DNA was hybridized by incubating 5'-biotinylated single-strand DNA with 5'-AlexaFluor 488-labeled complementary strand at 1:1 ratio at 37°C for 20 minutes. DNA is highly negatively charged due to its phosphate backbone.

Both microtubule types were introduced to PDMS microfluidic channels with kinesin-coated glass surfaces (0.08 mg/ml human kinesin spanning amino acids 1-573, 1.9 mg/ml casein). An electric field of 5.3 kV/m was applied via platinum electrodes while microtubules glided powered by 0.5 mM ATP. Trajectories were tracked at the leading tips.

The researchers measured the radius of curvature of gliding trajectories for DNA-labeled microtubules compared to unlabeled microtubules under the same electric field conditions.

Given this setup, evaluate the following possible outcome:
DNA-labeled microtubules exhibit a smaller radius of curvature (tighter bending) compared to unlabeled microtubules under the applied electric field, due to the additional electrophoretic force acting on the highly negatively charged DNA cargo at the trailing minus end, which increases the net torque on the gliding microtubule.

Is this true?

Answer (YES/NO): NO